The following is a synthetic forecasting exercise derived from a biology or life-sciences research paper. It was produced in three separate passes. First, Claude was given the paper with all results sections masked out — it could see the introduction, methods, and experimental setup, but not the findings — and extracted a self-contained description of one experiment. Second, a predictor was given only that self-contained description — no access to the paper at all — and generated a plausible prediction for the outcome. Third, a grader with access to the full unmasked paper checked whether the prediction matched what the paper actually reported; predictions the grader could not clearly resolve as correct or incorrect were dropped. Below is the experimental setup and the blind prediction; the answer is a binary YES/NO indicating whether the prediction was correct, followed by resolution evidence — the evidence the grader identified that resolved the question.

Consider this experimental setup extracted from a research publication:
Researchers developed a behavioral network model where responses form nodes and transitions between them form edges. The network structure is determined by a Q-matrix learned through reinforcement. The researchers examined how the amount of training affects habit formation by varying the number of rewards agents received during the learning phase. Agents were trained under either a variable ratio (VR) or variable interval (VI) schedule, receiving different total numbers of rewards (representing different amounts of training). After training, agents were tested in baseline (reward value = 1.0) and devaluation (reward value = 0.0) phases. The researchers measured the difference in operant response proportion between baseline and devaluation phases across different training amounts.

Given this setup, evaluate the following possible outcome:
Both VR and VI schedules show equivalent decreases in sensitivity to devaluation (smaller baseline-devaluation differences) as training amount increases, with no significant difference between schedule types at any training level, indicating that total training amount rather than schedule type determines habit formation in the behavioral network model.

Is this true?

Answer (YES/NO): NO